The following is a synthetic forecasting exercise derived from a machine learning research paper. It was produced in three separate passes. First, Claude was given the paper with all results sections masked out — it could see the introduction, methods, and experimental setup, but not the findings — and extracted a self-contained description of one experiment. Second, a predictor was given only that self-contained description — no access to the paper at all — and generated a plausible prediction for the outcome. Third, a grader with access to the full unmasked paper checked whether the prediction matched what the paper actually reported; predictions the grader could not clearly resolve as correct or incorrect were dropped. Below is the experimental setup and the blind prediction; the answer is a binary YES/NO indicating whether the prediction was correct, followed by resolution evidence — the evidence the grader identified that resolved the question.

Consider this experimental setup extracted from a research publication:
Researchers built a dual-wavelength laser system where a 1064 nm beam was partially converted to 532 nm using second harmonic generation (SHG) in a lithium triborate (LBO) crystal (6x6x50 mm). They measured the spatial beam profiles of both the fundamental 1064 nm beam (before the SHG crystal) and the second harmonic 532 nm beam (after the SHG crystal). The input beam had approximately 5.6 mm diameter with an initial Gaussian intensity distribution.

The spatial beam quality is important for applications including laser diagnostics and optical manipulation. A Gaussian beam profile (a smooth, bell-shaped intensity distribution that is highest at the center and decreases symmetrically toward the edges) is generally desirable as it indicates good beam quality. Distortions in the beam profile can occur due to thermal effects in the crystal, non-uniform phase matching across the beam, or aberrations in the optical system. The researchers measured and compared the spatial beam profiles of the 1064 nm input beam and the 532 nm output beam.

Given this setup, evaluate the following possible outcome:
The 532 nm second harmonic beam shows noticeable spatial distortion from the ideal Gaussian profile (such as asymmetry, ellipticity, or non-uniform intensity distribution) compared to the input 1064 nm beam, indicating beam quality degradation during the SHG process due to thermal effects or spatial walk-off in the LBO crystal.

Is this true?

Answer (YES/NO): NO